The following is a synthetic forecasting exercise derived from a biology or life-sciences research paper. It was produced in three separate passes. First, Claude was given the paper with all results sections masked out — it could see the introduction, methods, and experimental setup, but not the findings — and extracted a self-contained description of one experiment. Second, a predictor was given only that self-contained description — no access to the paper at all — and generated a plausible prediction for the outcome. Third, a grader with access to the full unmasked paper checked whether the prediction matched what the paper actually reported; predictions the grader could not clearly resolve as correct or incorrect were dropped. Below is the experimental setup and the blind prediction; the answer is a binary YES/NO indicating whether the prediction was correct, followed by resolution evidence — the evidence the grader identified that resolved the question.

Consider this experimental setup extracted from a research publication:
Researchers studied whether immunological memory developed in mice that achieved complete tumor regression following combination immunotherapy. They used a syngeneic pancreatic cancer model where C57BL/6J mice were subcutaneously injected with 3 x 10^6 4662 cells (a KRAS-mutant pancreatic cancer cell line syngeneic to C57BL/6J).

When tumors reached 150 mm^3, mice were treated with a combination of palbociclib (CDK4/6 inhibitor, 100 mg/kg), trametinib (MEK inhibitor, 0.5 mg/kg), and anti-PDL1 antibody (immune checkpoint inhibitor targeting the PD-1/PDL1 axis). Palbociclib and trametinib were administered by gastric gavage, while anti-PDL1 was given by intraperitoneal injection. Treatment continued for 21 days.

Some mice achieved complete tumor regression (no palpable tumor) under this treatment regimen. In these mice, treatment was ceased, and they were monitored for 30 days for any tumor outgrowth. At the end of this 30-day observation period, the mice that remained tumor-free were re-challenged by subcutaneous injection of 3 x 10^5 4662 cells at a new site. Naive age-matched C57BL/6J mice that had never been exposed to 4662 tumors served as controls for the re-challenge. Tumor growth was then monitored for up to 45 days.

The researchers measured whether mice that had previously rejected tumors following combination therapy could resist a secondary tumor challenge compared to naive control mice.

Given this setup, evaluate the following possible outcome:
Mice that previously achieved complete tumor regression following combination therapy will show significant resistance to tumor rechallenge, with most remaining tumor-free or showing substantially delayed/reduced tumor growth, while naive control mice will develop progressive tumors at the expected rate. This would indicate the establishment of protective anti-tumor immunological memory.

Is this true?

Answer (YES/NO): YES